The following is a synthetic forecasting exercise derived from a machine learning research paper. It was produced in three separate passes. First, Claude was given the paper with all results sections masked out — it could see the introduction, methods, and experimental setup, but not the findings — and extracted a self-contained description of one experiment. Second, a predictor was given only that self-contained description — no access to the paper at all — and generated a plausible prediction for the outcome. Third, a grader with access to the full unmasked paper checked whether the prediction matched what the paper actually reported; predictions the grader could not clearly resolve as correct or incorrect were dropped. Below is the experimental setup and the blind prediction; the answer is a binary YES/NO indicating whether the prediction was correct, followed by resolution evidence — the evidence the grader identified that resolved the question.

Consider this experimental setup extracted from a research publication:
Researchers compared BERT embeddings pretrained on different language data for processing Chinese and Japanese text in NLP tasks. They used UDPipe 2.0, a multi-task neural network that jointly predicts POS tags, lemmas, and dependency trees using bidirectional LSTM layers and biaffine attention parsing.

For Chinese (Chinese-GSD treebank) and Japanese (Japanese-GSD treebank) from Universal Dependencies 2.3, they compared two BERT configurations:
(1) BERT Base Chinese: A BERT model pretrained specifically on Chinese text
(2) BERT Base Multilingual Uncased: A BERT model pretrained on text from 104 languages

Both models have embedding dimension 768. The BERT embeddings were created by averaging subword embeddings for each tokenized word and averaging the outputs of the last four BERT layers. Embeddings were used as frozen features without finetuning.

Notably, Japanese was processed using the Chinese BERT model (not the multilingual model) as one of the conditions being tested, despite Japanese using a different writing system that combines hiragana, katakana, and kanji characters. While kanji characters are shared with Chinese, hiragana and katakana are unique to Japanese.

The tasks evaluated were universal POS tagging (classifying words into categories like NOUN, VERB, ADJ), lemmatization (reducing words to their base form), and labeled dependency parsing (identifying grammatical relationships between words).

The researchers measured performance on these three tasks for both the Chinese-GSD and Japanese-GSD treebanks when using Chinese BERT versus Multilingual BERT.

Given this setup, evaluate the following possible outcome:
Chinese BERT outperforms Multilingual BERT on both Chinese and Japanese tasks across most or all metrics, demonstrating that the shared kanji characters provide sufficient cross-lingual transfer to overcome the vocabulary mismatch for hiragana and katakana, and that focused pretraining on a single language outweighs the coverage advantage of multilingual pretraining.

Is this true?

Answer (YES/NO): YES